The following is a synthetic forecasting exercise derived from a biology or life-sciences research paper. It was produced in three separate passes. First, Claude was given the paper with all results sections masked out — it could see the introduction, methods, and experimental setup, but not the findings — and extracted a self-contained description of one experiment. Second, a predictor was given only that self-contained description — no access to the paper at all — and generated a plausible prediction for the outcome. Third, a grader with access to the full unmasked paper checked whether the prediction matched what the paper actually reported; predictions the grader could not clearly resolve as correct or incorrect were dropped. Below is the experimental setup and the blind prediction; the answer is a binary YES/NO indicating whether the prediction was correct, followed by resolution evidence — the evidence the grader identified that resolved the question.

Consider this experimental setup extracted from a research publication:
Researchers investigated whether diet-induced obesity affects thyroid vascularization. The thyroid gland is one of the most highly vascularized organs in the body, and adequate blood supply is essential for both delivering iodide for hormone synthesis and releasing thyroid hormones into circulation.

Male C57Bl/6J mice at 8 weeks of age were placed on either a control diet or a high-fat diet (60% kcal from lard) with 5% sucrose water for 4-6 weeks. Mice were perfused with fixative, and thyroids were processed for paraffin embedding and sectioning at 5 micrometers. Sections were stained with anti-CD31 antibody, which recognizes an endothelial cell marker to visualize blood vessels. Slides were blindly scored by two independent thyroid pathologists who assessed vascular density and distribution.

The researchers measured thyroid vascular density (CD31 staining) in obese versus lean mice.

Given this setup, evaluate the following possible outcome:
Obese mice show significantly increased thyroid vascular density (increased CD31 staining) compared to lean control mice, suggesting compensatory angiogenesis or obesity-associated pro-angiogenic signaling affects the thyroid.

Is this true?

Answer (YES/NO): YES